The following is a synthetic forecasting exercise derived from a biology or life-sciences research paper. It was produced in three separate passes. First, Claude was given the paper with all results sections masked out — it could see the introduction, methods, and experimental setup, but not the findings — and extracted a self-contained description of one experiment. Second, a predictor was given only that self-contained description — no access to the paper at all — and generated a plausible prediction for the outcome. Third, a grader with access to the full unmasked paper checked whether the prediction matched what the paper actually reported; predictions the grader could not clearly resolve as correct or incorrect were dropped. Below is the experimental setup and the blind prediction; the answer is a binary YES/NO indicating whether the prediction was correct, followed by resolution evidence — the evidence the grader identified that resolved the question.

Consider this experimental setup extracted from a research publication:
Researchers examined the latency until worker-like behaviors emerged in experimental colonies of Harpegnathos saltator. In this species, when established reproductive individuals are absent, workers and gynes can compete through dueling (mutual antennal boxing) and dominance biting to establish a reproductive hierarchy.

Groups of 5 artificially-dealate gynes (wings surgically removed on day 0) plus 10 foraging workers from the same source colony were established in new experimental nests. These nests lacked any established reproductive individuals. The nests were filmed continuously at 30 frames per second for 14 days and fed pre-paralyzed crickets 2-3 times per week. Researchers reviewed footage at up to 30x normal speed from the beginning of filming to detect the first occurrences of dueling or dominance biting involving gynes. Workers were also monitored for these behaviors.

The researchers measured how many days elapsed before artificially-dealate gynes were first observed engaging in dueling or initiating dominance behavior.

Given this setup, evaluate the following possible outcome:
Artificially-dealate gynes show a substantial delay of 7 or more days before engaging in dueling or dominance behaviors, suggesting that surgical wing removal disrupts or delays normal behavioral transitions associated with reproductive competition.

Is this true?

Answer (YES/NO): NO